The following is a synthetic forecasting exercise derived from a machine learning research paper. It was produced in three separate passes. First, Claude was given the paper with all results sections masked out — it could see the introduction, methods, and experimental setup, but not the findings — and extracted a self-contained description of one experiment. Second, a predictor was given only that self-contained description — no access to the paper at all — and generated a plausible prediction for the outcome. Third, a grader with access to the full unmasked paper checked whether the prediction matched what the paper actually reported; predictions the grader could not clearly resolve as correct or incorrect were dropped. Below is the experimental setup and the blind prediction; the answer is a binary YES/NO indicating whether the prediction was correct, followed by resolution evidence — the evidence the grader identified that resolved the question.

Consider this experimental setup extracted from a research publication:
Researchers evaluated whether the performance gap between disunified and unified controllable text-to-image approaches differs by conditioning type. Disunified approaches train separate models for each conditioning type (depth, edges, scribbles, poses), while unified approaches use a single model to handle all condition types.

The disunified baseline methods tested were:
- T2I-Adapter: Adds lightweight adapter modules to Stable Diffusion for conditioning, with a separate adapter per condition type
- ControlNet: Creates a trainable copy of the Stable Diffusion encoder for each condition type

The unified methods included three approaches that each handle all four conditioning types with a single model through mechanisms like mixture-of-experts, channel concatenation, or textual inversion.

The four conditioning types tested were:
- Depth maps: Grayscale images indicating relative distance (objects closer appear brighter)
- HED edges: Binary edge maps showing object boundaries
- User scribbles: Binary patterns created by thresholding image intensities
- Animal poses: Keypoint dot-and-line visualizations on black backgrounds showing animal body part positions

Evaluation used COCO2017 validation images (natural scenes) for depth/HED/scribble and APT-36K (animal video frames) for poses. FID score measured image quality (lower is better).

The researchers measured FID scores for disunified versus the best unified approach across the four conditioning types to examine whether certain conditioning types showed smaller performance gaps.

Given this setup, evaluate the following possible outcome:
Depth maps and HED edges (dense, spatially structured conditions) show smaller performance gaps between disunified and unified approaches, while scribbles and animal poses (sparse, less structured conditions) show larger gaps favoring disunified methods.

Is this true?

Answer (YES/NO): NO